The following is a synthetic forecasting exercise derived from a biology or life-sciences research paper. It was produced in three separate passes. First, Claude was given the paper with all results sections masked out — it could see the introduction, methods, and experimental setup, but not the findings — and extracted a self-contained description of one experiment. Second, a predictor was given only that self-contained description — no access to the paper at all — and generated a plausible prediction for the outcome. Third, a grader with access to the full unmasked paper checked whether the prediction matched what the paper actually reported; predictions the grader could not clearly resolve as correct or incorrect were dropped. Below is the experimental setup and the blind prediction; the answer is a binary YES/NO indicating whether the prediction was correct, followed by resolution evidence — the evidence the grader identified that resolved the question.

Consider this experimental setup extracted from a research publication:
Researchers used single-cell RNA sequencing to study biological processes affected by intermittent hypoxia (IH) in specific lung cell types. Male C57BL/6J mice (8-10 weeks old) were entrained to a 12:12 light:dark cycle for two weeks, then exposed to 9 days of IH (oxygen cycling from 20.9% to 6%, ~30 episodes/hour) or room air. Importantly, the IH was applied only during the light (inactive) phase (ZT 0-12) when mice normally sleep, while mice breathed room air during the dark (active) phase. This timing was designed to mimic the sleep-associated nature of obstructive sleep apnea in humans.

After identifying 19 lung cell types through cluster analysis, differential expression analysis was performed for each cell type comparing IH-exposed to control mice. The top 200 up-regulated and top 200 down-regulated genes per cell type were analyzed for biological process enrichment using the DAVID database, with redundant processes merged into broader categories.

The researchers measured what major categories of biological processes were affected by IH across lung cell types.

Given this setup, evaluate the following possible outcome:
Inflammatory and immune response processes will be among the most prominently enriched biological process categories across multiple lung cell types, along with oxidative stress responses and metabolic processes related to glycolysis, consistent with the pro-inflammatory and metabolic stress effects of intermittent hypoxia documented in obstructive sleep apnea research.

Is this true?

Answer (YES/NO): NO